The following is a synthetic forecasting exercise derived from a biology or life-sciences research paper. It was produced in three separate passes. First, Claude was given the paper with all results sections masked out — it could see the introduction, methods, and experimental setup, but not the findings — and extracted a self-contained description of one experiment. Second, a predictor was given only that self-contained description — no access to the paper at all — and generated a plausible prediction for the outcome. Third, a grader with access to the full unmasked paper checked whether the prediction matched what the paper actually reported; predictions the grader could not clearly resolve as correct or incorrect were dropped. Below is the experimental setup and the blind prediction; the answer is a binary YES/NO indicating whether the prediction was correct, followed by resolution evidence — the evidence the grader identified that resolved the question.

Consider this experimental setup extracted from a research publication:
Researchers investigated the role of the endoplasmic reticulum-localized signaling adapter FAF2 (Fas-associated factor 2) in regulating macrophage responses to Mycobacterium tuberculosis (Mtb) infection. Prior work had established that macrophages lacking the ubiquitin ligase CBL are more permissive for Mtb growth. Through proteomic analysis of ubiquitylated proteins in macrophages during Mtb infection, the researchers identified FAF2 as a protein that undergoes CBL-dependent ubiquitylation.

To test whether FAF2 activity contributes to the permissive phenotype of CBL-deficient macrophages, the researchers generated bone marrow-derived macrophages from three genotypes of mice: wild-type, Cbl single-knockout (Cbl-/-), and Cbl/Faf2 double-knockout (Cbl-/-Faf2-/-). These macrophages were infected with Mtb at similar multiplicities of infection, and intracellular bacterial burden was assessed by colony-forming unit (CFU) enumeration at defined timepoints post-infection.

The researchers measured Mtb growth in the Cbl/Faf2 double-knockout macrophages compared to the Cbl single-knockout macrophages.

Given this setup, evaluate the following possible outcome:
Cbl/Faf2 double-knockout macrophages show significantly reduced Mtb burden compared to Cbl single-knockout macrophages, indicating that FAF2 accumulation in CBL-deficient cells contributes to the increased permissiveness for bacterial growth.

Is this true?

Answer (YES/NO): NO